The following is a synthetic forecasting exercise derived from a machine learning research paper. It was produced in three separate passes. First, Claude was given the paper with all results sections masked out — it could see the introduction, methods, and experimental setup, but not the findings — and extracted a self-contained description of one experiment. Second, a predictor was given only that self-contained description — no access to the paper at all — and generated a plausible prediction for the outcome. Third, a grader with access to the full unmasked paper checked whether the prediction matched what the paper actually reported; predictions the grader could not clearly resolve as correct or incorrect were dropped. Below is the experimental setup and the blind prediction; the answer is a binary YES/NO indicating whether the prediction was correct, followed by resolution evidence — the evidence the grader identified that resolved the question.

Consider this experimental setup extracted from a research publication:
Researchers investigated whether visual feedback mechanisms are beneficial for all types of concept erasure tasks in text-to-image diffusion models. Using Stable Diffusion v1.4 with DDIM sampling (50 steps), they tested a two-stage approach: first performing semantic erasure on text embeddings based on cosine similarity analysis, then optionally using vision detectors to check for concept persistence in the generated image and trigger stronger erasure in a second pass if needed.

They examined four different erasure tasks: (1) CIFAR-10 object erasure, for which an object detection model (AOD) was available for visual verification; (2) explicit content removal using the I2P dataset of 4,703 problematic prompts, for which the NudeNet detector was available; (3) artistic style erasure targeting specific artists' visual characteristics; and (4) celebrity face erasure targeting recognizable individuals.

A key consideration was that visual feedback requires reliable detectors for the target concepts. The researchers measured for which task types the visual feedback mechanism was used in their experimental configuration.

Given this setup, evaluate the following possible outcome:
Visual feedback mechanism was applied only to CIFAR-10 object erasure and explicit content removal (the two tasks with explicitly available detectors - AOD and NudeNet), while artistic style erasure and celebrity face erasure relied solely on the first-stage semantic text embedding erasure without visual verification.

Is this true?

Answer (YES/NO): YES